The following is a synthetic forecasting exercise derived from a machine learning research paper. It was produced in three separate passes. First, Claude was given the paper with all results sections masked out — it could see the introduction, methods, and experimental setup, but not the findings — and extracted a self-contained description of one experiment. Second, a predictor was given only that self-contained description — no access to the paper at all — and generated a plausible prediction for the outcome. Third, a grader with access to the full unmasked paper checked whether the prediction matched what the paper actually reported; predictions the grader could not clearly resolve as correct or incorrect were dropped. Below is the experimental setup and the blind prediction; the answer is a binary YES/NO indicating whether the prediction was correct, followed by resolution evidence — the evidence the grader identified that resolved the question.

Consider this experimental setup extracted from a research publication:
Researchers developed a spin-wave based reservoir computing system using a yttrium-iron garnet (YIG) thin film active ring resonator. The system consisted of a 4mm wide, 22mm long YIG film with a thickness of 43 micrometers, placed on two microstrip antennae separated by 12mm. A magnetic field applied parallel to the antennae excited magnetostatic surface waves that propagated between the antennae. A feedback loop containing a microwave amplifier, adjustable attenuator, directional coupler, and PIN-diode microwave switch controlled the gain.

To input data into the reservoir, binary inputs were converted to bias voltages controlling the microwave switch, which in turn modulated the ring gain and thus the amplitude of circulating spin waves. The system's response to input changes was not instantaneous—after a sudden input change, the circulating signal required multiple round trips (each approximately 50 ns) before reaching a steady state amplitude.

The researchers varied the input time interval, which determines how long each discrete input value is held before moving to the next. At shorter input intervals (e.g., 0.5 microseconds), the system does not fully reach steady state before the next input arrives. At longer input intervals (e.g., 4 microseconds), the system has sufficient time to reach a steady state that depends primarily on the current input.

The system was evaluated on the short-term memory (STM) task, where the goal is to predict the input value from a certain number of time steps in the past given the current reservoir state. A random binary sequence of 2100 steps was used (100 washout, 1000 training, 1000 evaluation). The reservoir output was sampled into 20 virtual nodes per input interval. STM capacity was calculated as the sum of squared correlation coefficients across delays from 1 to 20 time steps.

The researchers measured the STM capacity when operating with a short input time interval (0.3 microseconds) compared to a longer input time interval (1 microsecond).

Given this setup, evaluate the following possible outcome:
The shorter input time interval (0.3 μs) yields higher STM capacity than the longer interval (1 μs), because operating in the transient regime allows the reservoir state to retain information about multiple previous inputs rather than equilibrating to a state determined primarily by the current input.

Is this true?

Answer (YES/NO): YES